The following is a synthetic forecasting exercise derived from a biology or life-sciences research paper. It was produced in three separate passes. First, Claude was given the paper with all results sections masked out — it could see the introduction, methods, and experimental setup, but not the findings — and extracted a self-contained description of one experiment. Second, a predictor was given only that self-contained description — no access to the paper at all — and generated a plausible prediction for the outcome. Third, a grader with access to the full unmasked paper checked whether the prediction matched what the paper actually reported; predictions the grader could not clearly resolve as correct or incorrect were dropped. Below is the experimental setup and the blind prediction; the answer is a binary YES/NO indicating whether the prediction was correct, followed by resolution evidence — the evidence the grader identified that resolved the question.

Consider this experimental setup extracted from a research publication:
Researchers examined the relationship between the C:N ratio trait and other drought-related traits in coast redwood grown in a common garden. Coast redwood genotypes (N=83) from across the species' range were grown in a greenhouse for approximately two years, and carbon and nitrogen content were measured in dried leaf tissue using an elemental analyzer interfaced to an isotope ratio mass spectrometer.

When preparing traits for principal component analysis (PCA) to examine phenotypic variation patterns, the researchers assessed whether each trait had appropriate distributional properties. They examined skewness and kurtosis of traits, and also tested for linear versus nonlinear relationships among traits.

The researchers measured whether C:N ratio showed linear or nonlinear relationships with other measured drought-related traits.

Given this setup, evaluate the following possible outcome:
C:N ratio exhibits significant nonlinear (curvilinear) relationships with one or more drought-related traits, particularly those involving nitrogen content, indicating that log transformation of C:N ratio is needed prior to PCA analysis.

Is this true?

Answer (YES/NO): NO